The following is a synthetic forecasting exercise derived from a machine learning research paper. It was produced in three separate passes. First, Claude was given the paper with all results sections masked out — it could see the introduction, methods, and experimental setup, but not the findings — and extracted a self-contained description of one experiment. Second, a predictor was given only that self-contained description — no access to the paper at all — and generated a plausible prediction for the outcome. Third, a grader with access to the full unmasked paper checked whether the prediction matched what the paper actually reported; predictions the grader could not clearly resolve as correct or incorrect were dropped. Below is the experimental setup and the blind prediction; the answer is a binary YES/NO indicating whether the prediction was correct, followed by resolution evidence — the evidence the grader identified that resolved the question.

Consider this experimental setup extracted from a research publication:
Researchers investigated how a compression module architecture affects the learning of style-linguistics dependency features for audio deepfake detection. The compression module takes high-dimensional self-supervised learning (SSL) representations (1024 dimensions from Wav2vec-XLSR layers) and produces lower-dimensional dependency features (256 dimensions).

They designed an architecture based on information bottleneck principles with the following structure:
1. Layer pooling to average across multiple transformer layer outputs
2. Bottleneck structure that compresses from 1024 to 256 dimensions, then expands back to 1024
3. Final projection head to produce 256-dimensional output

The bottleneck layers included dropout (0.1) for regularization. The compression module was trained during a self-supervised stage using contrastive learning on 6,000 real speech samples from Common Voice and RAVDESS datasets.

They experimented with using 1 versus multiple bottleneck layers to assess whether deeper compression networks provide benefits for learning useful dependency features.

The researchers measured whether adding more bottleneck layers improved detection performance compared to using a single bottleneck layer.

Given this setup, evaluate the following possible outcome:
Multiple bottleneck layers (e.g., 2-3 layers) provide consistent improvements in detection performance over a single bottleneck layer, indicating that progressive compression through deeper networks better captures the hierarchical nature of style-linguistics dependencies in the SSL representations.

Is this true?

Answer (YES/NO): NO